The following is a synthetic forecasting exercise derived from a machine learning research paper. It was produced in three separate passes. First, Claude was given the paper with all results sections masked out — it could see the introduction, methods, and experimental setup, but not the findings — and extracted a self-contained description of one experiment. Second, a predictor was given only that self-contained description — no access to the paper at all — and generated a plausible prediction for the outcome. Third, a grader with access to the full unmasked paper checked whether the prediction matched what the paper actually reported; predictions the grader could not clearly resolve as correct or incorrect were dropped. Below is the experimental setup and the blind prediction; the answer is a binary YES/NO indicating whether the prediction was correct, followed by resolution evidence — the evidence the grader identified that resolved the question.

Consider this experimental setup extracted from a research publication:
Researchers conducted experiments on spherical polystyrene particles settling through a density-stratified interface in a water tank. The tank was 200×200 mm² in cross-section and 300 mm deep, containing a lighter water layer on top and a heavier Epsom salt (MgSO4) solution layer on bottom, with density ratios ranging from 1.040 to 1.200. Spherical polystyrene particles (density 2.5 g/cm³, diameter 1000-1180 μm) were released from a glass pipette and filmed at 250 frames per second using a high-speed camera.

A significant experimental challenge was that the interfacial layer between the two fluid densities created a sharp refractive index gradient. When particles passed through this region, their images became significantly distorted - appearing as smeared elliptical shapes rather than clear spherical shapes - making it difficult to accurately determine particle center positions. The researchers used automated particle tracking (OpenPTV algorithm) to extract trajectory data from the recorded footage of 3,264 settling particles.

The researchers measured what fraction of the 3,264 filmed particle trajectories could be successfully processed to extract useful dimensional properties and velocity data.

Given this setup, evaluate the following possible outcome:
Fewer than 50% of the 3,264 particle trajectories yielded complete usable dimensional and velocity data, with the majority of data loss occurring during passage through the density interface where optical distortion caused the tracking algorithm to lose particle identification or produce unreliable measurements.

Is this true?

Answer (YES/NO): NO